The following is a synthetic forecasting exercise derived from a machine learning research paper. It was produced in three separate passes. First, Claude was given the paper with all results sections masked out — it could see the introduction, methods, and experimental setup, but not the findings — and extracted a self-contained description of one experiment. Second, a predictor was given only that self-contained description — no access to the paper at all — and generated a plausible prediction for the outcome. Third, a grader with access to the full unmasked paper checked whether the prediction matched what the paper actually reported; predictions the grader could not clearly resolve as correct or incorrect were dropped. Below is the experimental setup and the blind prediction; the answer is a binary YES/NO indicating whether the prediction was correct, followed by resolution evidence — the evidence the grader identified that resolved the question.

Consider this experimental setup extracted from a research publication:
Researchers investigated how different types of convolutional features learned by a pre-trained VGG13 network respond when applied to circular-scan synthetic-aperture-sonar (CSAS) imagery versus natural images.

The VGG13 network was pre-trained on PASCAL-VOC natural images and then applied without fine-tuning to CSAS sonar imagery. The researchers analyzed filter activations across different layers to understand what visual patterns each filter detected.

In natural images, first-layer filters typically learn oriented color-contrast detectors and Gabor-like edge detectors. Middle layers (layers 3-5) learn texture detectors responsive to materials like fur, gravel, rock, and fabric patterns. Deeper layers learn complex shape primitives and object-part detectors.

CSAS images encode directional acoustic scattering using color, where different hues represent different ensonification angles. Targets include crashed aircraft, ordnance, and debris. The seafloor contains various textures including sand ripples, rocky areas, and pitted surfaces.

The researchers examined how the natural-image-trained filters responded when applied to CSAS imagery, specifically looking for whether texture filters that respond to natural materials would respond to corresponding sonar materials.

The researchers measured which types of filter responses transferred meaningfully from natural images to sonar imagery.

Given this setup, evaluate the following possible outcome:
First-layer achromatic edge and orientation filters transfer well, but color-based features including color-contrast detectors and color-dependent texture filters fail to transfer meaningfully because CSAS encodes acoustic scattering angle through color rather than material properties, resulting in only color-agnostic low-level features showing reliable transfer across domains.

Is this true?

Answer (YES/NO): NO